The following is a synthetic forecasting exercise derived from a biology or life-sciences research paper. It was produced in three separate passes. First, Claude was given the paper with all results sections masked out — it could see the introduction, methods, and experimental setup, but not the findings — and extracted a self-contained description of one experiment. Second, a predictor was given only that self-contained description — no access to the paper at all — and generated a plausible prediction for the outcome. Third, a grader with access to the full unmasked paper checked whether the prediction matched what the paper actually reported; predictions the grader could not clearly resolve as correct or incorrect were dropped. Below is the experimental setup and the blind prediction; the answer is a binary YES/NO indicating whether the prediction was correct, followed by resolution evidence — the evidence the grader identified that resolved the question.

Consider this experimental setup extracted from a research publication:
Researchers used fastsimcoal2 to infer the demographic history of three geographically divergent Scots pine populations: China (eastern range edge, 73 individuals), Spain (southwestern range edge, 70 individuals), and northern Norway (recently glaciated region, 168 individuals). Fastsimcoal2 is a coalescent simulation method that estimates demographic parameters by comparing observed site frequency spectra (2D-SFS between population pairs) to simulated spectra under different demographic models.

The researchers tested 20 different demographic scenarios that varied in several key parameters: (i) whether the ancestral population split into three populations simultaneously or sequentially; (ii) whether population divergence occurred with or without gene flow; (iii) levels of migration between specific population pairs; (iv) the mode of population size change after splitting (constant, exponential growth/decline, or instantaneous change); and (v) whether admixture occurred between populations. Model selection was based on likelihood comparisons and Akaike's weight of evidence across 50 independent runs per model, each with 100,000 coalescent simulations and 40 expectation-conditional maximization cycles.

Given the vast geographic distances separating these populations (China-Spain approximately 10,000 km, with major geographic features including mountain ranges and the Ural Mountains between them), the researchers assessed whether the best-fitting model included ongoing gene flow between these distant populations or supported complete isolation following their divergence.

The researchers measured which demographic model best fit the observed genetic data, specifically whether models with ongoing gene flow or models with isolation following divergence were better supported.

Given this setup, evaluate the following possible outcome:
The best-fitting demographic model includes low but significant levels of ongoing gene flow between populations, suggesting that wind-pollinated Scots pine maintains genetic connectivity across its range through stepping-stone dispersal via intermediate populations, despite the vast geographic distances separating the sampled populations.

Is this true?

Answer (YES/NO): NO